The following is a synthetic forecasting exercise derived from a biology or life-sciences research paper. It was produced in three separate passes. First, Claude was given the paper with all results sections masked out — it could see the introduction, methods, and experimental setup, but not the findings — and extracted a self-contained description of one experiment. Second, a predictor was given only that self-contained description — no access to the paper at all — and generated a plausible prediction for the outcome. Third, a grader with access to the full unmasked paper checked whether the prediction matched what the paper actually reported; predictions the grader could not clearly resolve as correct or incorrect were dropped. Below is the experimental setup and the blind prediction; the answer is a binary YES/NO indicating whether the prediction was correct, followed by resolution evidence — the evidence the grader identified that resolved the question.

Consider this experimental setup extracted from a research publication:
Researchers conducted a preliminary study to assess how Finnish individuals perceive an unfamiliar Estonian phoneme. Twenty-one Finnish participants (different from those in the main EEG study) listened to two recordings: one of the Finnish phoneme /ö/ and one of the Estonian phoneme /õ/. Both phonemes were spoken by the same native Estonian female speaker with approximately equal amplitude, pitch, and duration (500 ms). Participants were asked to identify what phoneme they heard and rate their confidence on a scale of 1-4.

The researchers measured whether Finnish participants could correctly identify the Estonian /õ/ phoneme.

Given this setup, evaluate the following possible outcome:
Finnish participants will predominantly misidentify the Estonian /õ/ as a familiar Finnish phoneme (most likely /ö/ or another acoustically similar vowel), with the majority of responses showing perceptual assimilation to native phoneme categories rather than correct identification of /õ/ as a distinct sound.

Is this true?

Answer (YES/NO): YES